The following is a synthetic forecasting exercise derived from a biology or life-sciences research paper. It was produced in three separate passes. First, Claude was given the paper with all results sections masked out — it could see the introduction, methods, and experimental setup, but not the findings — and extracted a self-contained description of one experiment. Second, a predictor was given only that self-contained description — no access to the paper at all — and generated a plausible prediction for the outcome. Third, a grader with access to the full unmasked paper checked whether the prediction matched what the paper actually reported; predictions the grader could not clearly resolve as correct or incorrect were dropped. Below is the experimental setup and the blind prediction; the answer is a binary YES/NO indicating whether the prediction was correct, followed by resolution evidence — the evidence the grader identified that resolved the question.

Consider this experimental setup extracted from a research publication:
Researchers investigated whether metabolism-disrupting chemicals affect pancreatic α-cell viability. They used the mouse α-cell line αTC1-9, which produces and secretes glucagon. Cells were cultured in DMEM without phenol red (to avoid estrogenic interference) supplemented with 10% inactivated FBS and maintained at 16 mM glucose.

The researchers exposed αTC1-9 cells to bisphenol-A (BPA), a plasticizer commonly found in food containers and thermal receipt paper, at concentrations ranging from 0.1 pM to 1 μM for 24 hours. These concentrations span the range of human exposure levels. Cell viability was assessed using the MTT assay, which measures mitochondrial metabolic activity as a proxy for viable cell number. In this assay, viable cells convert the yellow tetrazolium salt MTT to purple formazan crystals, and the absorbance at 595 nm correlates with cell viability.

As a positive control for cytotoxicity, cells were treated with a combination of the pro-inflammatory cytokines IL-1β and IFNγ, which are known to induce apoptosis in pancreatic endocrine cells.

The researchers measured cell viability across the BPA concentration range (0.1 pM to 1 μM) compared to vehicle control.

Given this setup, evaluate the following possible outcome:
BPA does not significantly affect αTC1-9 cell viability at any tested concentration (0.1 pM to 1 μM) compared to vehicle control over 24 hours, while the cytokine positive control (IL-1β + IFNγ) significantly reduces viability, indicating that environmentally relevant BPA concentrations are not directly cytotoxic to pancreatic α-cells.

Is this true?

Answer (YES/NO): NO